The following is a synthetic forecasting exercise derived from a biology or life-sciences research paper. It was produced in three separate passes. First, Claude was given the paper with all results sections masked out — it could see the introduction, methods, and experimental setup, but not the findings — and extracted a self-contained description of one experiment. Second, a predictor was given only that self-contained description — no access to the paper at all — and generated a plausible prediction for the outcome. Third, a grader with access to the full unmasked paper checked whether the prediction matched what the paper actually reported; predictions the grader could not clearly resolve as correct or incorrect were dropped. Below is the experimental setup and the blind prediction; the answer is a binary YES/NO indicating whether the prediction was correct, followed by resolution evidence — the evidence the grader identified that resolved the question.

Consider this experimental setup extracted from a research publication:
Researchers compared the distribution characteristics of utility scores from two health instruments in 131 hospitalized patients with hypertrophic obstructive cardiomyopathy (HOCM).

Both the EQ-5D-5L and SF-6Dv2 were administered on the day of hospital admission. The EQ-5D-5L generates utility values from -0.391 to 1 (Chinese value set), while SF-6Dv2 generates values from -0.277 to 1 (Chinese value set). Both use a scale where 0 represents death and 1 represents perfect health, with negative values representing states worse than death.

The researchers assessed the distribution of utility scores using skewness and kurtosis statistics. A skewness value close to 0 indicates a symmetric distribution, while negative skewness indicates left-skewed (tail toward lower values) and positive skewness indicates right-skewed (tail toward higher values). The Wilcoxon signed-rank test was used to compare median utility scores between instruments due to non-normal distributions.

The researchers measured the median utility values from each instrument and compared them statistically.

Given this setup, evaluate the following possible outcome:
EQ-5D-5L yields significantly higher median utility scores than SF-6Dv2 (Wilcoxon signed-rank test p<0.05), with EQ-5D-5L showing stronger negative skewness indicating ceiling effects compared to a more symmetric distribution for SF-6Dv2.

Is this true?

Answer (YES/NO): NO